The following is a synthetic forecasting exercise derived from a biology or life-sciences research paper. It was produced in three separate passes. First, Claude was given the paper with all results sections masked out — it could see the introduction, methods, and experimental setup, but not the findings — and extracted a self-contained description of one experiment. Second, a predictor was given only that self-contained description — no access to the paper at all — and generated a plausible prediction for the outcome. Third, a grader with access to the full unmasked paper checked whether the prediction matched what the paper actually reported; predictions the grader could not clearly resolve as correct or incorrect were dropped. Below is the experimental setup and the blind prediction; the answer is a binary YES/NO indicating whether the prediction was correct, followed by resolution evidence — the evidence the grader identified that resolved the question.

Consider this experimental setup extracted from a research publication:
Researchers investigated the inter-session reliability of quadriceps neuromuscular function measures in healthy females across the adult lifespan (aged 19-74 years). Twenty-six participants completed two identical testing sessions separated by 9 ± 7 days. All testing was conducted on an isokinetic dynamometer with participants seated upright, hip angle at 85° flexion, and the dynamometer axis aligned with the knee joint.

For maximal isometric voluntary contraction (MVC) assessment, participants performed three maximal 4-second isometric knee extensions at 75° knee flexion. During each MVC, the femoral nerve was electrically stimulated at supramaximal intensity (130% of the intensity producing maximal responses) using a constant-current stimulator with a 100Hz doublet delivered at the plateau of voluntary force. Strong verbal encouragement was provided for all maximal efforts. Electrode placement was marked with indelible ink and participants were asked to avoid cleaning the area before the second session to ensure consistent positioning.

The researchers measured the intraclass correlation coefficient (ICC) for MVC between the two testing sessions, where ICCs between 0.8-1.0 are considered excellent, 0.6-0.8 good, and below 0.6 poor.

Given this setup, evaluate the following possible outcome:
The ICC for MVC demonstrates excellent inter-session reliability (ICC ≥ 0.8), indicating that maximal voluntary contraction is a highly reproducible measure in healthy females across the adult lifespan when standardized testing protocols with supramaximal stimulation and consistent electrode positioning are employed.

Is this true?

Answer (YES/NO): YES